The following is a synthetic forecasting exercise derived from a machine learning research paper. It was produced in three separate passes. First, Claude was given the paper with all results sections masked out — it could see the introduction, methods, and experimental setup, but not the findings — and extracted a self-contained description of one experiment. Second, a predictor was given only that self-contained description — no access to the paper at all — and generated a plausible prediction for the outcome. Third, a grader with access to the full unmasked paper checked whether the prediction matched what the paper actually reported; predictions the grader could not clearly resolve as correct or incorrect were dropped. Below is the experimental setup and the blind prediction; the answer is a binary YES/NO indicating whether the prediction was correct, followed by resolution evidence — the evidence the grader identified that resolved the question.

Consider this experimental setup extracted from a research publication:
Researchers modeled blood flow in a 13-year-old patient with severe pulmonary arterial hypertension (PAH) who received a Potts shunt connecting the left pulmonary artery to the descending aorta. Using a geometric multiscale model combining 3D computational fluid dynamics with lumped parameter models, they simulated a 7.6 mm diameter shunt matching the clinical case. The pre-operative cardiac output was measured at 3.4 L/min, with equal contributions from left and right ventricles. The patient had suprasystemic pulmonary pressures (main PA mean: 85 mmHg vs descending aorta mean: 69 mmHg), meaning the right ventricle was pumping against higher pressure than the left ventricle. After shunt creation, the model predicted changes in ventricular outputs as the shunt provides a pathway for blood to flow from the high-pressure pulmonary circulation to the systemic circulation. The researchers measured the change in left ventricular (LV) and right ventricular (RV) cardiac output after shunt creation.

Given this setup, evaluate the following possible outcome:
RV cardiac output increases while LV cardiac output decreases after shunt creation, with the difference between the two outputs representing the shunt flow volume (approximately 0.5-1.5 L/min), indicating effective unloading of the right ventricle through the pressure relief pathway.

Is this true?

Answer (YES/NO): NO